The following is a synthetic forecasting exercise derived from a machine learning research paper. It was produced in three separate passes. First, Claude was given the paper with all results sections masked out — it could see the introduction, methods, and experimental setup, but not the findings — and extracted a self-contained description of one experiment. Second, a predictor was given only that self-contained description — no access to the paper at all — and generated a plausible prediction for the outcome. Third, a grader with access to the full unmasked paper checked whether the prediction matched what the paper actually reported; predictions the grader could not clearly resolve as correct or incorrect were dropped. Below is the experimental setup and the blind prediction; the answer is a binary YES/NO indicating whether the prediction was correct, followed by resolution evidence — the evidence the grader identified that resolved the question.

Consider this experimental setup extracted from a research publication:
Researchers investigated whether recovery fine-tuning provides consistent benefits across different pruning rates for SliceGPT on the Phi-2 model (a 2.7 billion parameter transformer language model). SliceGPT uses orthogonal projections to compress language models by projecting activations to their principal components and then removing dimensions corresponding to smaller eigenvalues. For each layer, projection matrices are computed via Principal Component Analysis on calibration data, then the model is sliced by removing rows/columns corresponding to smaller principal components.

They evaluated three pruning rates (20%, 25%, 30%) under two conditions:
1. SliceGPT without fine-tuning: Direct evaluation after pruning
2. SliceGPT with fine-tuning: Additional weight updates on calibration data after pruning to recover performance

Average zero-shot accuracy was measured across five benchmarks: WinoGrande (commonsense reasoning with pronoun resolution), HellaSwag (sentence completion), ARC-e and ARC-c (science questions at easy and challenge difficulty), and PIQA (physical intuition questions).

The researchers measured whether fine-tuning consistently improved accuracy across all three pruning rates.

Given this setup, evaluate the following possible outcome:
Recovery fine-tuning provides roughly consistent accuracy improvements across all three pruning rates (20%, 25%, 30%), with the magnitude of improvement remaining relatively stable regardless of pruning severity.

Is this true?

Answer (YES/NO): NO